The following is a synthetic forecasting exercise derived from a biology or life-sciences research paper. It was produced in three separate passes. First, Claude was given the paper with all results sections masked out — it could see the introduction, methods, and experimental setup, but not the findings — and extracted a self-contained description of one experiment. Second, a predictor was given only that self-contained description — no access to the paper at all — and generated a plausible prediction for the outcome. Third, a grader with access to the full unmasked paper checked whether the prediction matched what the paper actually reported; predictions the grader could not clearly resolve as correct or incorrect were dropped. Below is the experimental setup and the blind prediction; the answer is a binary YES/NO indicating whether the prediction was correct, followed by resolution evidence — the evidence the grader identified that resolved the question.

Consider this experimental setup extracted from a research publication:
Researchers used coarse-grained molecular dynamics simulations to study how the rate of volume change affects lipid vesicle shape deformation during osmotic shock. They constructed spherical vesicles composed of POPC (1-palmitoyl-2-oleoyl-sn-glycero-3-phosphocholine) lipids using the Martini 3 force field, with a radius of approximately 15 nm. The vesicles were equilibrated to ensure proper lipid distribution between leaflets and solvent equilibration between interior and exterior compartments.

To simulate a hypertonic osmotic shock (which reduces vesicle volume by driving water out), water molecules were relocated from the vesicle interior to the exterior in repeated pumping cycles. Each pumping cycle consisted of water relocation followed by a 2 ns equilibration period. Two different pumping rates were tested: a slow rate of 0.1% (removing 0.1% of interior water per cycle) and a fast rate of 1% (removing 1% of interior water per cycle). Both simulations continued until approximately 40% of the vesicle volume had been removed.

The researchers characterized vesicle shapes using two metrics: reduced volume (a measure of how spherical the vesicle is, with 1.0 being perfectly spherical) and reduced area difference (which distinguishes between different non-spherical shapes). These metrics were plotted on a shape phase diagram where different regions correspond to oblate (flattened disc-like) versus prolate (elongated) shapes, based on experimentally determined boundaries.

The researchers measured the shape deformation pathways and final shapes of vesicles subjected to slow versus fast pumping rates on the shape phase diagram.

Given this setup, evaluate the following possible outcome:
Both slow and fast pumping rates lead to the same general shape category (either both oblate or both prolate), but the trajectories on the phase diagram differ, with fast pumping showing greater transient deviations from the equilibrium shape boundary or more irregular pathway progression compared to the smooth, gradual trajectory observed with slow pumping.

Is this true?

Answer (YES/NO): NO